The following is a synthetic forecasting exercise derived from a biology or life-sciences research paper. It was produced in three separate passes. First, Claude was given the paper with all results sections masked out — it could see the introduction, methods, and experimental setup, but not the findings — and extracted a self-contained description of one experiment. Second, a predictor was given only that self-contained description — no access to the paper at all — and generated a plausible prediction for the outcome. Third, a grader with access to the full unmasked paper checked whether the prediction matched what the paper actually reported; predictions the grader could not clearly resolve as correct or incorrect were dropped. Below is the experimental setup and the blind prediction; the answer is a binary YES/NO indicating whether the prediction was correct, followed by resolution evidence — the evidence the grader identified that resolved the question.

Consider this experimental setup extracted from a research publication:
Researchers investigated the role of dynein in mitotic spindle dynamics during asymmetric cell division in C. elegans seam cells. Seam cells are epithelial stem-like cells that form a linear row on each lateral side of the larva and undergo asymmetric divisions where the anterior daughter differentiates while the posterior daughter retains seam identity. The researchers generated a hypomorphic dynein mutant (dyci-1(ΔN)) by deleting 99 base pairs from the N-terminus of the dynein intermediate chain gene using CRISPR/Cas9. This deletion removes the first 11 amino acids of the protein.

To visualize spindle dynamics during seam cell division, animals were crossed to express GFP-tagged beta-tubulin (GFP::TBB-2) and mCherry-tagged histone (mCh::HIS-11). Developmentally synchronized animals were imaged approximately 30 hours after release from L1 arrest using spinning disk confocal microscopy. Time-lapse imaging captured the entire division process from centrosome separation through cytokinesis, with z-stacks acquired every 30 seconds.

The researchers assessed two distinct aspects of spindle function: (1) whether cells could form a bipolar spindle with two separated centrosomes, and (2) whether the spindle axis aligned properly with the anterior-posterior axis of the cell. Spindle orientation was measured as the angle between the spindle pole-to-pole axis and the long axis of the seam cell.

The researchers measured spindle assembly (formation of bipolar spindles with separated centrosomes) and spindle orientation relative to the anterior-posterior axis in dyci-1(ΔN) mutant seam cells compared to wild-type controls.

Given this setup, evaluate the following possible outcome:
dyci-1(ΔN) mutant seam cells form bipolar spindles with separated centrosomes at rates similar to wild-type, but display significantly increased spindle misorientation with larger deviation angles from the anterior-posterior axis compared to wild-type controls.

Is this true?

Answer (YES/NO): YES